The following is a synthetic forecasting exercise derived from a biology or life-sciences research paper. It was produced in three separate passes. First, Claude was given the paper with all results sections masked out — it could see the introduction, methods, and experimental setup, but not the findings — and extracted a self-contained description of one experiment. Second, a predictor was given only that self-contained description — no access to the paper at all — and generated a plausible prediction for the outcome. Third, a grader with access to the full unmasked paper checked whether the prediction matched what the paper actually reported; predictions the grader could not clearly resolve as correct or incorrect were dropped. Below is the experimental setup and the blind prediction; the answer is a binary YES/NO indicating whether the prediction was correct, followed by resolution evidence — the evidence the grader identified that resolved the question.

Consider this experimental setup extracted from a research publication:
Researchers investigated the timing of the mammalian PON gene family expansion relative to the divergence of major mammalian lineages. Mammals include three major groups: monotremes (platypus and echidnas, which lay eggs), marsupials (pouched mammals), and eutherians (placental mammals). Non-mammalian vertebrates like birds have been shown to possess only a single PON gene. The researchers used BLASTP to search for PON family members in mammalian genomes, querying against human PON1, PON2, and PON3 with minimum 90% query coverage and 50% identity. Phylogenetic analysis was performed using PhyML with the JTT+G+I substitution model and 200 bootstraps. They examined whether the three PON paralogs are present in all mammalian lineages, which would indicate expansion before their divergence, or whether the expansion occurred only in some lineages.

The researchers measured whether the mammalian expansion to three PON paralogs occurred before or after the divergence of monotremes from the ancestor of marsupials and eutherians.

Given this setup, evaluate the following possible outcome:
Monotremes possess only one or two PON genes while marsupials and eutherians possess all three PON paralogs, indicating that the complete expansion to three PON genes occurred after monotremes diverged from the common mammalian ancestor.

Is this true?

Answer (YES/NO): NO